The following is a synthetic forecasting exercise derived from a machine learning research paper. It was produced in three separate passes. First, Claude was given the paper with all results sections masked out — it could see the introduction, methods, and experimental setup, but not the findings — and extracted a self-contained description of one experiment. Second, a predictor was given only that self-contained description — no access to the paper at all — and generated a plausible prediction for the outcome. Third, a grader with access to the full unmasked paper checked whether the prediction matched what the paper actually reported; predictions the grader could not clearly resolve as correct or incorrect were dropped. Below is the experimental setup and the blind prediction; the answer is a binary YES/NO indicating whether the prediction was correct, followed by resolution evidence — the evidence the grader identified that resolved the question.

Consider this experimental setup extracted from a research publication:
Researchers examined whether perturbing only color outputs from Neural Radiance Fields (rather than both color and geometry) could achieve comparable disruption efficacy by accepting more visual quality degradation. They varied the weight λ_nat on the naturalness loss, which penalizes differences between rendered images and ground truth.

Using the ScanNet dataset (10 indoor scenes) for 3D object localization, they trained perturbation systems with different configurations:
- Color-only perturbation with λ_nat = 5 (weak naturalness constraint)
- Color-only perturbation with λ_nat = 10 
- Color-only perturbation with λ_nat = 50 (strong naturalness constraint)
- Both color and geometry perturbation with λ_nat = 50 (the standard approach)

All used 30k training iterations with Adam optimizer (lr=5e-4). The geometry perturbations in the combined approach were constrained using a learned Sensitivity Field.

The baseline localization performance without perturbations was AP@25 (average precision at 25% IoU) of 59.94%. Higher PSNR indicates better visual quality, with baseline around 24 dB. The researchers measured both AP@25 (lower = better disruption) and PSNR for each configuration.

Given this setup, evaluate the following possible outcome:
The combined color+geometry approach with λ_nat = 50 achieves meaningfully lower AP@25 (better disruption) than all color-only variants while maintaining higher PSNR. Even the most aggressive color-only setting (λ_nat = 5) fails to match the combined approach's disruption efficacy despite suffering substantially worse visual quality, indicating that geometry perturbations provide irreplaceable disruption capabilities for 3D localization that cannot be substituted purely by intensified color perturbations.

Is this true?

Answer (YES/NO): NO